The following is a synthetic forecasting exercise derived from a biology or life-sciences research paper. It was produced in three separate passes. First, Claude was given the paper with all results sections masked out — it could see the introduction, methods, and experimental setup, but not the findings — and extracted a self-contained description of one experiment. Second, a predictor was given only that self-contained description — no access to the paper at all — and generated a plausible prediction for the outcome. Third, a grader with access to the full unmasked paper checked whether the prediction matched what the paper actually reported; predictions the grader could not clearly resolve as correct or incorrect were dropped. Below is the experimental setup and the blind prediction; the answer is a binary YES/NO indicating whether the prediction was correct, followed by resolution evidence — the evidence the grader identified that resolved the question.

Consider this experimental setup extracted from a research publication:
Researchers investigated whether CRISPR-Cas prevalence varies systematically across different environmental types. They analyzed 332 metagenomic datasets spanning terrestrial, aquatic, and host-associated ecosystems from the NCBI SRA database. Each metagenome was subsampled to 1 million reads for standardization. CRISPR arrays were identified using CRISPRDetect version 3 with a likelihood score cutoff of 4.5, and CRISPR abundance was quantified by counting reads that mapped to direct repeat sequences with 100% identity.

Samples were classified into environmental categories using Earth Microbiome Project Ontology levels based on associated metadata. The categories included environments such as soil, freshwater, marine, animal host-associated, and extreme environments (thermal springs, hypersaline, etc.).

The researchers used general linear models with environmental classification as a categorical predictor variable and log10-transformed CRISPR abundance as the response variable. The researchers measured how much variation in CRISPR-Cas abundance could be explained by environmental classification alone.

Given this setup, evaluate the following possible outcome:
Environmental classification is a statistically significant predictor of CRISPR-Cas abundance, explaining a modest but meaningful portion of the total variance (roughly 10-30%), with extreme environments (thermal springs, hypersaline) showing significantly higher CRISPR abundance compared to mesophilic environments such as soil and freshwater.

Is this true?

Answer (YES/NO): NO